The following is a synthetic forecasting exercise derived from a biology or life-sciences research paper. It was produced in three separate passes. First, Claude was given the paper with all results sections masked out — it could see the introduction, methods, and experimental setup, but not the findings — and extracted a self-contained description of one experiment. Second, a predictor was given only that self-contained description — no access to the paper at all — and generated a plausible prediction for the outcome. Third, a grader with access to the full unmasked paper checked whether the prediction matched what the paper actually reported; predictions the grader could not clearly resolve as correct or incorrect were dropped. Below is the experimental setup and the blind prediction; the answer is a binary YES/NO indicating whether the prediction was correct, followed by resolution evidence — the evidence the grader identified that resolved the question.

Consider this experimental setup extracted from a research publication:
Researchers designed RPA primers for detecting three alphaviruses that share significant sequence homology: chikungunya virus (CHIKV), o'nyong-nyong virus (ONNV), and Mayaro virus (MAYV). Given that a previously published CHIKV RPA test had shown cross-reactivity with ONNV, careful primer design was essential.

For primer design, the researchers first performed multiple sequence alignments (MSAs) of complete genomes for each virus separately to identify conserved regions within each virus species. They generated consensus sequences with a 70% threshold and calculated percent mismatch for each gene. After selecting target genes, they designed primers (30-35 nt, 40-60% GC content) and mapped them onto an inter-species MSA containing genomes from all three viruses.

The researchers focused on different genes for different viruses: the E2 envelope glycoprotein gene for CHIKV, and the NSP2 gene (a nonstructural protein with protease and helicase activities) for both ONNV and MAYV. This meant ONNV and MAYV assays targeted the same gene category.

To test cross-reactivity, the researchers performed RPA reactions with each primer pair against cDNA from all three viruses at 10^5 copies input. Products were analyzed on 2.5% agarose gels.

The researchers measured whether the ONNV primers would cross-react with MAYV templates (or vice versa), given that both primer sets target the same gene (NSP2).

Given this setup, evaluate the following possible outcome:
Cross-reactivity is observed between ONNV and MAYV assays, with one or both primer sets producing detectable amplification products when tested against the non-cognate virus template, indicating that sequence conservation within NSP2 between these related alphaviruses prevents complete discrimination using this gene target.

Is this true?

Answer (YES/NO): NO